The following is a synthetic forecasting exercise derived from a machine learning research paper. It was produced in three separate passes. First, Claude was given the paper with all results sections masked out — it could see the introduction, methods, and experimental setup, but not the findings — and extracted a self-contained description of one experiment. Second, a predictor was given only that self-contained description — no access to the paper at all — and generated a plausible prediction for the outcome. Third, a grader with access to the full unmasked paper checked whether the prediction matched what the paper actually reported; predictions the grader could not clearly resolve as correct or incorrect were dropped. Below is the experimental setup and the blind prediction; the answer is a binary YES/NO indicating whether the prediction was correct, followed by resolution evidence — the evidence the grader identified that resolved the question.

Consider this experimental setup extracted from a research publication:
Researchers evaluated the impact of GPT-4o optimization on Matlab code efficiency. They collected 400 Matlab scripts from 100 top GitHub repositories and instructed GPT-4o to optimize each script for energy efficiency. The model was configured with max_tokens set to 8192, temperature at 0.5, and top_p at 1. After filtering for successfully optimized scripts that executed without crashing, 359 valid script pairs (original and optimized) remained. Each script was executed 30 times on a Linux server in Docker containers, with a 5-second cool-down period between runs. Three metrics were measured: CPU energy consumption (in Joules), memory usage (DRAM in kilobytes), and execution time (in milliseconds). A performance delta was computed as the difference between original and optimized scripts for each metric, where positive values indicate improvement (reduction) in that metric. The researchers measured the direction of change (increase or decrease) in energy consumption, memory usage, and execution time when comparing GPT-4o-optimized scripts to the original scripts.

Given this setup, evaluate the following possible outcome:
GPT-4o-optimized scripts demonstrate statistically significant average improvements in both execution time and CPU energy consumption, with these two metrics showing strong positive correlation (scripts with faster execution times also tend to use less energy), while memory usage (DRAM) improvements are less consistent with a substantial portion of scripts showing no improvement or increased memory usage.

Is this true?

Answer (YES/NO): NO